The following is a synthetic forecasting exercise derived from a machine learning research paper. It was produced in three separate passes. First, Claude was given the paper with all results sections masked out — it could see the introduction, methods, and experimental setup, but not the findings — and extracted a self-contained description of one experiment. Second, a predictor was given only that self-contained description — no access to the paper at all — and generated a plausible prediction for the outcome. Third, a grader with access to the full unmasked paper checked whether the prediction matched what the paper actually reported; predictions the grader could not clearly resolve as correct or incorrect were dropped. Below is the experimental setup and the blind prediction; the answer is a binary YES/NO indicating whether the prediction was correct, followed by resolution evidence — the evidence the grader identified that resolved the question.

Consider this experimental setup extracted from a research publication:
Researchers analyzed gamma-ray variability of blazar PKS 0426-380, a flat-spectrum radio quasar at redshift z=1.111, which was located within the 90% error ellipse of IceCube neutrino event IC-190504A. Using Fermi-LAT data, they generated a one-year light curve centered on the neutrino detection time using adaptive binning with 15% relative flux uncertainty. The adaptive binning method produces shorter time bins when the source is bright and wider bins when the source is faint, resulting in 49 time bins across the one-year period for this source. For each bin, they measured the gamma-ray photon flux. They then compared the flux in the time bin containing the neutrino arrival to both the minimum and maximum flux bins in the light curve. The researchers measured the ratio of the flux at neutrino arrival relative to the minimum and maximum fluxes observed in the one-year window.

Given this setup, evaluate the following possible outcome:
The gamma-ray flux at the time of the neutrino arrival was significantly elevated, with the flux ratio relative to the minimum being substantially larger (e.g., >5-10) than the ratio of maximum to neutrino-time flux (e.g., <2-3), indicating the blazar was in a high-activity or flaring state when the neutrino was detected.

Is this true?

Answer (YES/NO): NO